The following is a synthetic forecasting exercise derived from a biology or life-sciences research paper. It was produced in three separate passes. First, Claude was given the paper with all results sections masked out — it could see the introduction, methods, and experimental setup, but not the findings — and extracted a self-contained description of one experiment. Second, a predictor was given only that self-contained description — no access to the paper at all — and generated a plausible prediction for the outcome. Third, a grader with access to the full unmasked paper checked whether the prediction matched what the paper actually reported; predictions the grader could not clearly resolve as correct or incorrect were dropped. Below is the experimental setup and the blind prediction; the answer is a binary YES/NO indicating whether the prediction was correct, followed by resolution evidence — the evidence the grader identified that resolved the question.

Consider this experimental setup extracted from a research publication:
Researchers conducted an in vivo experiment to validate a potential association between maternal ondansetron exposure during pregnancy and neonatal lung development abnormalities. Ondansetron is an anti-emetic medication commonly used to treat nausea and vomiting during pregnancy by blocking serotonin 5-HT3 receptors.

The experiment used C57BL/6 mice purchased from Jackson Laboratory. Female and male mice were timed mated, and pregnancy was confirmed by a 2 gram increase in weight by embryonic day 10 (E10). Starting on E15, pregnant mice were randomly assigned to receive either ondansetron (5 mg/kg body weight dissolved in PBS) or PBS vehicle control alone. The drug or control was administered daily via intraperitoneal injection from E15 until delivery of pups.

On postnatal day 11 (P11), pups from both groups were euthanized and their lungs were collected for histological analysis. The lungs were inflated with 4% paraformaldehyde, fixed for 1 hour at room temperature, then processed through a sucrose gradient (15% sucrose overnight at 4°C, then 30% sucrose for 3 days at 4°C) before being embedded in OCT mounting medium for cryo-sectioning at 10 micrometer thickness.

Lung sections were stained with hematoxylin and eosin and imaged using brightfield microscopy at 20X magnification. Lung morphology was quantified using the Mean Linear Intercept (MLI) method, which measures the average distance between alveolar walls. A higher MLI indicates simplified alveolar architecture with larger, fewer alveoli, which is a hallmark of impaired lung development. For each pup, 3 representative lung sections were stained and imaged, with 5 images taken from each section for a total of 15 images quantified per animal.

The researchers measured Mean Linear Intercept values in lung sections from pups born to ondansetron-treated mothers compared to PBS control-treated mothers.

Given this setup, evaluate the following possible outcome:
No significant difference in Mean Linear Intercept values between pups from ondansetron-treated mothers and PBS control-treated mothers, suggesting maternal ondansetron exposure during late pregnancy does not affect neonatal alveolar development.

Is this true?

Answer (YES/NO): NO